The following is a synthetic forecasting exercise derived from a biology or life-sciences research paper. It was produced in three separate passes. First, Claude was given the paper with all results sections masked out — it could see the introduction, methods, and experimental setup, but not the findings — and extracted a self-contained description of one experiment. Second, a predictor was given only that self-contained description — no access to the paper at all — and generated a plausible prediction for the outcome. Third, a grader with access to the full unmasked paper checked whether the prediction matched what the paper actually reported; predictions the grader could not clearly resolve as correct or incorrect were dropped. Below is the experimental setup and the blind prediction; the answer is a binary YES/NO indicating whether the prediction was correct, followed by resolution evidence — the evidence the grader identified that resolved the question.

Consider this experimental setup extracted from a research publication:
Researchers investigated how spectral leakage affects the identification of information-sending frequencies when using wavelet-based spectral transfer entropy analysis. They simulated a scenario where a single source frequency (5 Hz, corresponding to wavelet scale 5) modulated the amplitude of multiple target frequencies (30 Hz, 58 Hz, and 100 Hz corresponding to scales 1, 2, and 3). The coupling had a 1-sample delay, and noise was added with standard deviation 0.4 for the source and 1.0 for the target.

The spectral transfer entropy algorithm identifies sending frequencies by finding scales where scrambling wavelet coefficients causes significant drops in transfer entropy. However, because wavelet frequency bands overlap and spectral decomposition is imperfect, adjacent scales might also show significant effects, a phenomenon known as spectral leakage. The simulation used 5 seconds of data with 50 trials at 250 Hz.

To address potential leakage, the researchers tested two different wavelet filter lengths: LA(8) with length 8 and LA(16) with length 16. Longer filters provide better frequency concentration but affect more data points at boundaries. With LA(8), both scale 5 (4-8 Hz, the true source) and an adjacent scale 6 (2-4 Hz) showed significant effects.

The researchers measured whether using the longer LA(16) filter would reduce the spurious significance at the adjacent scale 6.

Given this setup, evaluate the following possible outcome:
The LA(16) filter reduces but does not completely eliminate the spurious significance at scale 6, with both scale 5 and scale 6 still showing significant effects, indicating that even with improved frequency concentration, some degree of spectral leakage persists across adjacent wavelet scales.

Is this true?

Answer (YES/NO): NO